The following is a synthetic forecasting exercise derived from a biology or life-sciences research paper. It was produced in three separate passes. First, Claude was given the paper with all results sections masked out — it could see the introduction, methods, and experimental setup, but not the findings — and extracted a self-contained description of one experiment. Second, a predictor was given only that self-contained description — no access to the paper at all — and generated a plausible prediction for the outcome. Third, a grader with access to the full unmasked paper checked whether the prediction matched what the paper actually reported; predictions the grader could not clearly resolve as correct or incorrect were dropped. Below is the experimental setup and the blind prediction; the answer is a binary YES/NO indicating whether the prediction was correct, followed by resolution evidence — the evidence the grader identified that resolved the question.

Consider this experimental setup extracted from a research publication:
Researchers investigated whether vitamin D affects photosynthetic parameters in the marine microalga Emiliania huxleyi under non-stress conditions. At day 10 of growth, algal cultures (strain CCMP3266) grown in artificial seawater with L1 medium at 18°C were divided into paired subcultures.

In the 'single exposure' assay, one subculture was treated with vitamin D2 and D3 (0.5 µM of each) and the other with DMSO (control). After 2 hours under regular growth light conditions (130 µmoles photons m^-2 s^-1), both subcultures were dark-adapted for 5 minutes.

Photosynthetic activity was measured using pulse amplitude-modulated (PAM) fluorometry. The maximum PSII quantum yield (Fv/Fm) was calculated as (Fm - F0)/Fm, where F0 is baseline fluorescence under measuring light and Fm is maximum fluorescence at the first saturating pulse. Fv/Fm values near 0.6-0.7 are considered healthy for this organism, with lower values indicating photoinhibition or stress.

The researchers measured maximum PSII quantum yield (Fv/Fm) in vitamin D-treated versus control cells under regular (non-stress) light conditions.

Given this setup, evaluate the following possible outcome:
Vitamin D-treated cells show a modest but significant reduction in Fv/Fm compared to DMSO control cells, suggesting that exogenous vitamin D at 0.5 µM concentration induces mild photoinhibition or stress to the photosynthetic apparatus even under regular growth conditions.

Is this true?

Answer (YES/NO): NO